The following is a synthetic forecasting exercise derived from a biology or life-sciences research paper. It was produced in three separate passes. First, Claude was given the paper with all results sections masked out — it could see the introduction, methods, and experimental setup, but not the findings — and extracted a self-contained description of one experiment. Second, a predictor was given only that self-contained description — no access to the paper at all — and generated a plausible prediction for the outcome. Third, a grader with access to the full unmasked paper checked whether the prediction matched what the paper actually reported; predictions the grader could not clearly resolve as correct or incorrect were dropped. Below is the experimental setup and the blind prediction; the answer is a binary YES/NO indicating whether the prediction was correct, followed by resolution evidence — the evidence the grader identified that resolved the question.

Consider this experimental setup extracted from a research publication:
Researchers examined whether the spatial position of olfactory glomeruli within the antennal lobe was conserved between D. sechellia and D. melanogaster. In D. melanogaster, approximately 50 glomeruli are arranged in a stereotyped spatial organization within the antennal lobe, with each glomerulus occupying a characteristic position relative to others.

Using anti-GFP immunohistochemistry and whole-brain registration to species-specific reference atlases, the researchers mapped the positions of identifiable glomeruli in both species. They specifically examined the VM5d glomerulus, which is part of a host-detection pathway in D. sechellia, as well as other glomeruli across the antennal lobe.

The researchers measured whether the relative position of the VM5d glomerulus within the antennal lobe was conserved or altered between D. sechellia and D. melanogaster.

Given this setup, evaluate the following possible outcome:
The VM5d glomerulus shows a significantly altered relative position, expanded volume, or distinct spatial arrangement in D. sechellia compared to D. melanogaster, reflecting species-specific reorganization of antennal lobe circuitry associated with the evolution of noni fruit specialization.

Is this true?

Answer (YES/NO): YES